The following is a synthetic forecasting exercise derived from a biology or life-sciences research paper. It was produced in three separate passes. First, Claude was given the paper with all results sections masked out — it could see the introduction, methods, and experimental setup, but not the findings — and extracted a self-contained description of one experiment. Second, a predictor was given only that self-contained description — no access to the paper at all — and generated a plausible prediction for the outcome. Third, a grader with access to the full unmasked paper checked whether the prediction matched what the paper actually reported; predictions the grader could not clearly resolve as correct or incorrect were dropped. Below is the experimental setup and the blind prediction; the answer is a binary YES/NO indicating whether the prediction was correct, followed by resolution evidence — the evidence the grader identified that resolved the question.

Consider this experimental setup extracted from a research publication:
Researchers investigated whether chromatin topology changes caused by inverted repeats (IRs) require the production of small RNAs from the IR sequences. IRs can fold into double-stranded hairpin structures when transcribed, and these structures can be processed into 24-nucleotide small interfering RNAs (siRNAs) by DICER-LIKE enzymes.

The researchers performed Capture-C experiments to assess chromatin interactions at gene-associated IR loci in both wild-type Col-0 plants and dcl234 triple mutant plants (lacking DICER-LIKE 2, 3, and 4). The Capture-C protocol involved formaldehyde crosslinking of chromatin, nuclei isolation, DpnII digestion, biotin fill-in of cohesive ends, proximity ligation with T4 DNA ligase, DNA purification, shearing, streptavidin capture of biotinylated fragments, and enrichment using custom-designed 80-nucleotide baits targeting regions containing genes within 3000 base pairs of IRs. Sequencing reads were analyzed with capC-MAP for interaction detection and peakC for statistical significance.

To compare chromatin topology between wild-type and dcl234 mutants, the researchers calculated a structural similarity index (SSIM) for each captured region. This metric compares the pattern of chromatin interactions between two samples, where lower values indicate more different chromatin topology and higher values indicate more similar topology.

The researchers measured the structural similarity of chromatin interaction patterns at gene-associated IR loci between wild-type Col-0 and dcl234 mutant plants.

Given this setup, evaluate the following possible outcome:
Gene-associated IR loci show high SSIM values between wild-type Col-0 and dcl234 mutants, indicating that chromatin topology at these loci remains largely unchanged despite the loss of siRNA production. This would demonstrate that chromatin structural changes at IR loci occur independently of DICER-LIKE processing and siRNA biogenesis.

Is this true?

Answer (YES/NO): NO